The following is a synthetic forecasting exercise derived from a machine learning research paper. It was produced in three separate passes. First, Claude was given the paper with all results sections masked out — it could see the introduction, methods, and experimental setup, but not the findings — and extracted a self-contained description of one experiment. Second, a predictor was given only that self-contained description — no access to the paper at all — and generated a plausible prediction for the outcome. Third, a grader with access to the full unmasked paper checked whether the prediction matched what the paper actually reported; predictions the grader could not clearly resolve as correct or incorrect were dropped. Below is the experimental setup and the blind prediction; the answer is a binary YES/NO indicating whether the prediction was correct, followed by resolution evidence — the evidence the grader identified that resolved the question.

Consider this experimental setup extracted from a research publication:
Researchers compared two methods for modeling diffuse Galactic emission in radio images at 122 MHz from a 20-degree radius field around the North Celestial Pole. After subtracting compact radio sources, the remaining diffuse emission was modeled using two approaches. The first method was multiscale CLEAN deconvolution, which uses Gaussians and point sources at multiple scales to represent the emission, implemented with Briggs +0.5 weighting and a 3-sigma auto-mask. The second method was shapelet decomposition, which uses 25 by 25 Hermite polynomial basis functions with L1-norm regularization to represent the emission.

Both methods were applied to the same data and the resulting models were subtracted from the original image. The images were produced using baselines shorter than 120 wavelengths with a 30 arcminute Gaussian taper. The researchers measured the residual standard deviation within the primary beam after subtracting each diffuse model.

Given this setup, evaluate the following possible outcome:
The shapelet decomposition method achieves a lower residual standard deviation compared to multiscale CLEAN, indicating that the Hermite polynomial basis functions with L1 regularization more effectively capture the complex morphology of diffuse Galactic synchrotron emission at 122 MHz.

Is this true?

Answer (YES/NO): NO